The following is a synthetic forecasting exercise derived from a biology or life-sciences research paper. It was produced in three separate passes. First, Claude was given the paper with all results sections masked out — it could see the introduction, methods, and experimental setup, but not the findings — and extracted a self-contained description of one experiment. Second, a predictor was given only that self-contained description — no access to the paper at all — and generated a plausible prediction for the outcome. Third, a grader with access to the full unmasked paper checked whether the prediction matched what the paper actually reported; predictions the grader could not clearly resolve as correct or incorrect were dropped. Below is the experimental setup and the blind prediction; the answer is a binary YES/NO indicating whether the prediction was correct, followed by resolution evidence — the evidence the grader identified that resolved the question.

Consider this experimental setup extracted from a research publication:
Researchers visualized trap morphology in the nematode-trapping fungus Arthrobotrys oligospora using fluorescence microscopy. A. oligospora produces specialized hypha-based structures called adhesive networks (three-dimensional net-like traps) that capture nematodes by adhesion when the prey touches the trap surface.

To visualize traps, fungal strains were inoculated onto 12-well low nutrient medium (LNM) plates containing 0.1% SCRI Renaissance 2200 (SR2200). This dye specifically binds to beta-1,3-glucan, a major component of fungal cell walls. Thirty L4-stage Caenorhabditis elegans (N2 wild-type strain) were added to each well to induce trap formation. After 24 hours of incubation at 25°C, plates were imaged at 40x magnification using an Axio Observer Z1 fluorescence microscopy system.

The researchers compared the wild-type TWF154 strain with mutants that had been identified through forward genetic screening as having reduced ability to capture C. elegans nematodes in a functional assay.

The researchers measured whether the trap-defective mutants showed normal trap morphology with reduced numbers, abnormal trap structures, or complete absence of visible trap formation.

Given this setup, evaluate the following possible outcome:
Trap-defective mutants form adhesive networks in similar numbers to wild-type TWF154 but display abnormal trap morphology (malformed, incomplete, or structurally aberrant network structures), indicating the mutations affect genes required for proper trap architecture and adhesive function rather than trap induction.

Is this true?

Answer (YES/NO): NO